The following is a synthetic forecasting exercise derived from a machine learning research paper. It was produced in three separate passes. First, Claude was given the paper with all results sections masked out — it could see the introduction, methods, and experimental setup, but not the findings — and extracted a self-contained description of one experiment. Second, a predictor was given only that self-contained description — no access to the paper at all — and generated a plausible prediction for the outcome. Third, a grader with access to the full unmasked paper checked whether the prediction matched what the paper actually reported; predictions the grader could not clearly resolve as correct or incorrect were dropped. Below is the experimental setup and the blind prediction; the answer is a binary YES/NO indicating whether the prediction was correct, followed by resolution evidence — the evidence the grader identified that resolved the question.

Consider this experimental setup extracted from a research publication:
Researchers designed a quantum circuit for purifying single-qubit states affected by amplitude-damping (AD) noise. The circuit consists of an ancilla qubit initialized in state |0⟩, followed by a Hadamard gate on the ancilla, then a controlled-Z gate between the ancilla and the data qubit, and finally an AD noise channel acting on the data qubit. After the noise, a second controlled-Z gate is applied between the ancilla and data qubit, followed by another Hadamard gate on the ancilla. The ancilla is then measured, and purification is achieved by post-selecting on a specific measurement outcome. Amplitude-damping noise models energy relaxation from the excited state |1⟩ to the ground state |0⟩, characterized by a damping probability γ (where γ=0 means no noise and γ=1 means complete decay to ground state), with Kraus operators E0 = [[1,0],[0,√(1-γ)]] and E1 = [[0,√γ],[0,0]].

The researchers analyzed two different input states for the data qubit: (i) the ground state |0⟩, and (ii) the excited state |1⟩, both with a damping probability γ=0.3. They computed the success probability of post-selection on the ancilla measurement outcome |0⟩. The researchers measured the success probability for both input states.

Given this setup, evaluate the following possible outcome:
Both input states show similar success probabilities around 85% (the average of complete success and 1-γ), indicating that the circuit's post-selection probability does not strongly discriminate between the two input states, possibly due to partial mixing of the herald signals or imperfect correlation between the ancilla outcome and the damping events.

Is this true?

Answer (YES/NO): NO